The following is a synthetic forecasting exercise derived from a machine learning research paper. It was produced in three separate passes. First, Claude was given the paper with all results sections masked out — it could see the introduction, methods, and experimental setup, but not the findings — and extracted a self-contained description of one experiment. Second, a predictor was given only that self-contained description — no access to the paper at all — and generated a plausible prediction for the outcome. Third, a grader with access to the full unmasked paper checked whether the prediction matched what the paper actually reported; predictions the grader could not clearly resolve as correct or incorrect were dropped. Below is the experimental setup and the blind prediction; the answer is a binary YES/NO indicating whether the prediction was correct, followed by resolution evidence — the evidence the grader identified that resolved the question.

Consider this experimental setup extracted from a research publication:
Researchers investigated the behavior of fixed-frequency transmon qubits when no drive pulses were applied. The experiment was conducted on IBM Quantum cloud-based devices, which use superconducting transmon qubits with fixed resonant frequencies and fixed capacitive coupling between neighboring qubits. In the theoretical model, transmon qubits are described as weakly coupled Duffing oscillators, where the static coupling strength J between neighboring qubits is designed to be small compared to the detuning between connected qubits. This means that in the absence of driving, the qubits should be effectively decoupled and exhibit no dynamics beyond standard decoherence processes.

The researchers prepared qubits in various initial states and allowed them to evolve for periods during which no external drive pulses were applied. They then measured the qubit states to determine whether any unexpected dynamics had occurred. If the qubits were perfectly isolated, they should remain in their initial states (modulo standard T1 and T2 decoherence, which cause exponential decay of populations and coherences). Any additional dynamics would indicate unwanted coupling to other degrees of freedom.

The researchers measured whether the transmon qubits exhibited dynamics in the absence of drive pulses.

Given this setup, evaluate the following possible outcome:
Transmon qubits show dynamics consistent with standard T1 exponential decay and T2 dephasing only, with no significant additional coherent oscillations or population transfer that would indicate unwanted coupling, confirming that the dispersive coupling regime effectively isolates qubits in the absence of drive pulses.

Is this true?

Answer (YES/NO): NO